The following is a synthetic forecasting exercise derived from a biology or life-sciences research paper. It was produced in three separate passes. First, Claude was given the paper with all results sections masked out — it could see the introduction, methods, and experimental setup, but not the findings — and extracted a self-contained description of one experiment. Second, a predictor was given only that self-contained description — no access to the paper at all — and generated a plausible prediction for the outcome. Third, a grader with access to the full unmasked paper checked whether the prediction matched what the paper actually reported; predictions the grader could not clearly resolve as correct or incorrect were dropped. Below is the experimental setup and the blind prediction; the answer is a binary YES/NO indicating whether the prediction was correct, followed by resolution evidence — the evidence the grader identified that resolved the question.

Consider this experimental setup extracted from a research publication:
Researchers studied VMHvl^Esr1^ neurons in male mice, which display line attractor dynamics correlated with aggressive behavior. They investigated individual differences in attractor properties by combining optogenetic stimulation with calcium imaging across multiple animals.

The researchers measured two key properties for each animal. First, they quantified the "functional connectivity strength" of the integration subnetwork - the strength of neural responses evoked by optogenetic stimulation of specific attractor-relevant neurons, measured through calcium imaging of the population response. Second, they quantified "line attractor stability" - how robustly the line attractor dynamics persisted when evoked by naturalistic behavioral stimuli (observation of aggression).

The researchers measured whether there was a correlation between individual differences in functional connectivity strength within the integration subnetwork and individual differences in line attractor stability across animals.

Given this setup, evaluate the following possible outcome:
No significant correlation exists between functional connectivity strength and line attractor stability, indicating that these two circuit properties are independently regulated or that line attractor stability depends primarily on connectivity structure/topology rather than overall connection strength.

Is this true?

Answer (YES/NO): NO